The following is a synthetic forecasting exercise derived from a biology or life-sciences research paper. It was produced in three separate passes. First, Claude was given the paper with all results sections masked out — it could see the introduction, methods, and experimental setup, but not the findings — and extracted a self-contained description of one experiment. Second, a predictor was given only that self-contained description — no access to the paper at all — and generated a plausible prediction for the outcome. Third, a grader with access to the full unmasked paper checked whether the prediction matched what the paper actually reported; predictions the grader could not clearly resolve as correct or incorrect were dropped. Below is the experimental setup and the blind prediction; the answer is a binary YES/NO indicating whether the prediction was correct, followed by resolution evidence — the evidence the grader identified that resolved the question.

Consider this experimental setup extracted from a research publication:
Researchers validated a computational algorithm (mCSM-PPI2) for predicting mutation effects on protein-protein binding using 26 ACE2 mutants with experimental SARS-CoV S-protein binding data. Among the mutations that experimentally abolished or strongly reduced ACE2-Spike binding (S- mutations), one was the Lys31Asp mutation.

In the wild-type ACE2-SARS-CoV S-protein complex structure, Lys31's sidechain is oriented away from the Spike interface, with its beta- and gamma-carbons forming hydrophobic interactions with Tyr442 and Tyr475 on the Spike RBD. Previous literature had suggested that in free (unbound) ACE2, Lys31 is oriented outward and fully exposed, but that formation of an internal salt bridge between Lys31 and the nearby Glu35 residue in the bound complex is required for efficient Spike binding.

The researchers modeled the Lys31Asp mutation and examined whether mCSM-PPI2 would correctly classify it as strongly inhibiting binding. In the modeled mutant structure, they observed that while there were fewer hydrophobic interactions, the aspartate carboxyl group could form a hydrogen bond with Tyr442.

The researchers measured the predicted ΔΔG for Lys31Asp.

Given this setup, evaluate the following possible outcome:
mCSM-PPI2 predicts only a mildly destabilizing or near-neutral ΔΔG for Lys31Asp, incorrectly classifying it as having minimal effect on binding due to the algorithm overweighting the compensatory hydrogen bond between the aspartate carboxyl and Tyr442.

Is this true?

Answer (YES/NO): YES